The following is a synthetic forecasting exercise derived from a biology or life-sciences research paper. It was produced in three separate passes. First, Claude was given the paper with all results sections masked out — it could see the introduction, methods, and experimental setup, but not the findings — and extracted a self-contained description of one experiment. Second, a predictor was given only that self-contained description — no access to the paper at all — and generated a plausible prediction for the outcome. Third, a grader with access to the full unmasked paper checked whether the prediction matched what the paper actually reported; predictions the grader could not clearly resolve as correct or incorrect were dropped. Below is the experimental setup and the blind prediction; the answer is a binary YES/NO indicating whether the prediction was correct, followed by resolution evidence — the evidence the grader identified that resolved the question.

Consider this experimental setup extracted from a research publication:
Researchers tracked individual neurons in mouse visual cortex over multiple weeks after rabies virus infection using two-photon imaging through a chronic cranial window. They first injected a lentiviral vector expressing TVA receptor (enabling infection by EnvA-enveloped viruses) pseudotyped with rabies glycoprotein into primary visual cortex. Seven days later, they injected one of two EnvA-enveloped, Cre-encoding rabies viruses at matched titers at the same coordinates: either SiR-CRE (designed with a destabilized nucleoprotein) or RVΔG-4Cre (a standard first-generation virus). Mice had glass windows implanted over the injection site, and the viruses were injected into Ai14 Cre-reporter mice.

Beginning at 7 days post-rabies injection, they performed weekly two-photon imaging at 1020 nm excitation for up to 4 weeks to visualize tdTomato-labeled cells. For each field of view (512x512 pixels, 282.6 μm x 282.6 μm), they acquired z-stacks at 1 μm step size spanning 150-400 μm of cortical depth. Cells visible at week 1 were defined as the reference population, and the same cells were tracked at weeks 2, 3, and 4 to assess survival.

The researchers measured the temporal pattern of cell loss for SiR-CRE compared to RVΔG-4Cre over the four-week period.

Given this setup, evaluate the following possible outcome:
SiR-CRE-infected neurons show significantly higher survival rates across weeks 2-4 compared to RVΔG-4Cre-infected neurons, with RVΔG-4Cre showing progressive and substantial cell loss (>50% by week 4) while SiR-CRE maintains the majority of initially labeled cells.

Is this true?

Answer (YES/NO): NO